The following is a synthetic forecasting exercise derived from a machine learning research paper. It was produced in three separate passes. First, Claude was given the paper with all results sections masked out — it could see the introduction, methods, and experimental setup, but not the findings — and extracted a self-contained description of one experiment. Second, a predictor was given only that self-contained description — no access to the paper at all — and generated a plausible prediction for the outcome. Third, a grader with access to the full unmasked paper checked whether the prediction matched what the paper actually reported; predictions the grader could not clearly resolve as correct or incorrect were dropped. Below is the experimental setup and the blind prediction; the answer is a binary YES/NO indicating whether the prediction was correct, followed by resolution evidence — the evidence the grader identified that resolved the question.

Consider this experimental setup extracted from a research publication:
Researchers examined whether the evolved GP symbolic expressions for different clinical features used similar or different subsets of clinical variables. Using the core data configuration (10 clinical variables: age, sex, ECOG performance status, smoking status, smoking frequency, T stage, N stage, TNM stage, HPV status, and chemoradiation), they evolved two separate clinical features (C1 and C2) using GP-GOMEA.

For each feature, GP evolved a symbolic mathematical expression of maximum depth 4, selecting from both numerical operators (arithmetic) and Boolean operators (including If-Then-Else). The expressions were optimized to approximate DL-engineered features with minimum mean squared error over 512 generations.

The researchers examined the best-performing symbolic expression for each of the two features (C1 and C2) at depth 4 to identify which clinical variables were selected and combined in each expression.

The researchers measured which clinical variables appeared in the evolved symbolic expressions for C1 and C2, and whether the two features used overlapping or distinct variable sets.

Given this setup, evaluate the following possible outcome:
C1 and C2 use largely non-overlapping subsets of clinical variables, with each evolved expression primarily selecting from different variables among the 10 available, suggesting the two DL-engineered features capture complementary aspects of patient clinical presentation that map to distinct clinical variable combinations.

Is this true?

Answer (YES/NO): NO